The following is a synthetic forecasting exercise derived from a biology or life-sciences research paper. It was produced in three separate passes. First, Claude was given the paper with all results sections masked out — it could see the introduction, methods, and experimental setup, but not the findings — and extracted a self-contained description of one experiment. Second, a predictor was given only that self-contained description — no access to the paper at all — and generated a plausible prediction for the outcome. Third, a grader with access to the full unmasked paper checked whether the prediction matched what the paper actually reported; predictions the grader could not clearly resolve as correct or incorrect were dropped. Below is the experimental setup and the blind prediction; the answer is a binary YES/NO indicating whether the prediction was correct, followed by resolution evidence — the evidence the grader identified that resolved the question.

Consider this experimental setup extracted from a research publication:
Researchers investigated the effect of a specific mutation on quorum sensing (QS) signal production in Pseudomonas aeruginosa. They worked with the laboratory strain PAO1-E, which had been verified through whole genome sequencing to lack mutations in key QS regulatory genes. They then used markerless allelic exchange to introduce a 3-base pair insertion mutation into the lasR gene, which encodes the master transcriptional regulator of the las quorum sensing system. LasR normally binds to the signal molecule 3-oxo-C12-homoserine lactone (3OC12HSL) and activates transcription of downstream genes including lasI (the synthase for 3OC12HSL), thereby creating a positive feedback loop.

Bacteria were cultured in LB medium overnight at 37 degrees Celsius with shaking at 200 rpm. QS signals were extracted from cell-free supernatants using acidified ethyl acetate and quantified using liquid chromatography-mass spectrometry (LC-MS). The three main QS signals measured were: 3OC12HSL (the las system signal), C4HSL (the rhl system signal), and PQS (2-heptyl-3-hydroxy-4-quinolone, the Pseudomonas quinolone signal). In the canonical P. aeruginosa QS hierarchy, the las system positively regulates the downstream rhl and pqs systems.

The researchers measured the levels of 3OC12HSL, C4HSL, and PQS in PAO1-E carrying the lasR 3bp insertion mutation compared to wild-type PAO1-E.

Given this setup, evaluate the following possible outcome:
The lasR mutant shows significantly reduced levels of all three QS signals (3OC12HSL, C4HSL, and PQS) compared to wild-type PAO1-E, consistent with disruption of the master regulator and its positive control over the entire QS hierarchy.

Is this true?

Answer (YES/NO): YES